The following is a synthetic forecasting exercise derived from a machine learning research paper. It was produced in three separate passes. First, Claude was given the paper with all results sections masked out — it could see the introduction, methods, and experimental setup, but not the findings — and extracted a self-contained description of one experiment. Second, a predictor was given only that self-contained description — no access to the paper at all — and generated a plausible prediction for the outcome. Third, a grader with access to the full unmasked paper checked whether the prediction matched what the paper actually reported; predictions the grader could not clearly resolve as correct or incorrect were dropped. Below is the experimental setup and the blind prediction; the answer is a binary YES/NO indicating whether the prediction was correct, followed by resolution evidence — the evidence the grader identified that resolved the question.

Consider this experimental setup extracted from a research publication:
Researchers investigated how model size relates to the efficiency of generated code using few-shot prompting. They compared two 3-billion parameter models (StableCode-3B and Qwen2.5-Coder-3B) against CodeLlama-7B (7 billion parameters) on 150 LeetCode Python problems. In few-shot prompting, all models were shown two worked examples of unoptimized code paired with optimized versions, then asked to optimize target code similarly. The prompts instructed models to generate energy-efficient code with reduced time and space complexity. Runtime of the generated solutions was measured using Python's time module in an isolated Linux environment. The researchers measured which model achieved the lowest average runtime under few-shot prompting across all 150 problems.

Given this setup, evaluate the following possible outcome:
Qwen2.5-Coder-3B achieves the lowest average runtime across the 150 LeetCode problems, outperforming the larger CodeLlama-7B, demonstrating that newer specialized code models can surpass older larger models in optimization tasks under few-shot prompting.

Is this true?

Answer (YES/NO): NO